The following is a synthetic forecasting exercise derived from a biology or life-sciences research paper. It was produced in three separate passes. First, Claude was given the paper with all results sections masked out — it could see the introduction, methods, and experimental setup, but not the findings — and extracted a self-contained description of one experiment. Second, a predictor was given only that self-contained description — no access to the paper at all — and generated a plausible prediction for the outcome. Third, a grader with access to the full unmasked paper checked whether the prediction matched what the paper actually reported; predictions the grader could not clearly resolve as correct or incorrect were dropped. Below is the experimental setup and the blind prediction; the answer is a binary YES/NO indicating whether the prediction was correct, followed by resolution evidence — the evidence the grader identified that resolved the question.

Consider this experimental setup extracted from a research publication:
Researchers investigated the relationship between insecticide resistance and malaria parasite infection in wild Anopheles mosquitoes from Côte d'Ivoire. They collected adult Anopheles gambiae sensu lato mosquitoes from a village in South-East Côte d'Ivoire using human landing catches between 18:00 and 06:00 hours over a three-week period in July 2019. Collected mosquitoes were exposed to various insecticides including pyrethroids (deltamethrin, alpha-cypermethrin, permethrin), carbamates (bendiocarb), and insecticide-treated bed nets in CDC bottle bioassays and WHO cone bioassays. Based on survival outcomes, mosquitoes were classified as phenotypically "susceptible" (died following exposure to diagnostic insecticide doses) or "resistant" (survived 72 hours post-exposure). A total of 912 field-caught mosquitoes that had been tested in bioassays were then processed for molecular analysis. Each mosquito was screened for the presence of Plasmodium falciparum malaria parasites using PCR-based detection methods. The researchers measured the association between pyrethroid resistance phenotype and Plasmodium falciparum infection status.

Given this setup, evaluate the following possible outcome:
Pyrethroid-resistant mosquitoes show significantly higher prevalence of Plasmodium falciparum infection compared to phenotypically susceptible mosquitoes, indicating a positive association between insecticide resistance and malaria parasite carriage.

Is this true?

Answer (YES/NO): NO